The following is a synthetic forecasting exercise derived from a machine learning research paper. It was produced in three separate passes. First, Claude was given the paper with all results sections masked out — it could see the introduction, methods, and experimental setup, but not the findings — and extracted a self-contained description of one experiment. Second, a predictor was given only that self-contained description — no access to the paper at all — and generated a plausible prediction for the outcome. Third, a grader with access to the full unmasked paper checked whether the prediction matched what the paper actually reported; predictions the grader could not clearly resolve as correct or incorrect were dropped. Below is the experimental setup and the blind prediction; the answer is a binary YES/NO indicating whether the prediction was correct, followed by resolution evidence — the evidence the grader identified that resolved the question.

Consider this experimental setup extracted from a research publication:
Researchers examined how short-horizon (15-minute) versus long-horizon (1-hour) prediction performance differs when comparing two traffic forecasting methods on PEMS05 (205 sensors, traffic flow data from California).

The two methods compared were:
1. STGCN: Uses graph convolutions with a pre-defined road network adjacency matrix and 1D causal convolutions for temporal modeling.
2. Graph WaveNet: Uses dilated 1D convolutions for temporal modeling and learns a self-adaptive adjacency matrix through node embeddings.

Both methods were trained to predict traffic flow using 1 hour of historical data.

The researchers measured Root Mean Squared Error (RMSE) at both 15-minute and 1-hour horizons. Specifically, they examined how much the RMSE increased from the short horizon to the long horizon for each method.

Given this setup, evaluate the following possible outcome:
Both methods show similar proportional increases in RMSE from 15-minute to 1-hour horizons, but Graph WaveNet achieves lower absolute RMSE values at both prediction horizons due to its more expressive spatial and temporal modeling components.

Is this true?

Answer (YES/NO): NO